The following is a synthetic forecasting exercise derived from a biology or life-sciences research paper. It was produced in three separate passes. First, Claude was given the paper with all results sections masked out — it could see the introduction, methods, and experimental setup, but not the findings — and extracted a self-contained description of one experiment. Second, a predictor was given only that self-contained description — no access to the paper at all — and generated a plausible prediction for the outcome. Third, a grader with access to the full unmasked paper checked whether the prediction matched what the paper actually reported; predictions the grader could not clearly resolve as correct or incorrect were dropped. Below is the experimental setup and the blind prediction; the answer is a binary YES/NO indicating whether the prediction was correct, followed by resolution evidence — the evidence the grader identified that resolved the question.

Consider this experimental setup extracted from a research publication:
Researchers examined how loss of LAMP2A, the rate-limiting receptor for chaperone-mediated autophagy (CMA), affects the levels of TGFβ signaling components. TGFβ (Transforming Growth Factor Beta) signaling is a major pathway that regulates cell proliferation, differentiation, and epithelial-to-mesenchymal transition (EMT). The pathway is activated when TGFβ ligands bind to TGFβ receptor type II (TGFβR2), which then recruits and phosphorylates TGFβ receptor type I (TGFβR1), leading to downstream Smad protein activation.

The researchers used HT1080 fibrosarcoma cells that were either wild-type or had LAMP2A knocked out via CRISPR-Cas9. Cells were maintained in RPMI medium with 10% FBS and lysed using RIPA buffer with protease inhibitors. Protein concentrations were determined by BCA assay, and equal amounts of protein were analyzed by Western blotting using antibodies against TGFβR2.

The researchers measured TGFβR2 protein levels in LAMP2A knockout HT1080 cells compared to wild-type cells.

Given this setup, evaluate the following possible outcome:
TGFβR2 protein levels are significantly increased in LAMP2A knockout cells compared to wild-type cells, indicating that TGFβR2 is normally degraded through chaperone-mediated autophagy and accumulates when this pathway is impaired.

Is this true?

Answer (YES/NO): YES